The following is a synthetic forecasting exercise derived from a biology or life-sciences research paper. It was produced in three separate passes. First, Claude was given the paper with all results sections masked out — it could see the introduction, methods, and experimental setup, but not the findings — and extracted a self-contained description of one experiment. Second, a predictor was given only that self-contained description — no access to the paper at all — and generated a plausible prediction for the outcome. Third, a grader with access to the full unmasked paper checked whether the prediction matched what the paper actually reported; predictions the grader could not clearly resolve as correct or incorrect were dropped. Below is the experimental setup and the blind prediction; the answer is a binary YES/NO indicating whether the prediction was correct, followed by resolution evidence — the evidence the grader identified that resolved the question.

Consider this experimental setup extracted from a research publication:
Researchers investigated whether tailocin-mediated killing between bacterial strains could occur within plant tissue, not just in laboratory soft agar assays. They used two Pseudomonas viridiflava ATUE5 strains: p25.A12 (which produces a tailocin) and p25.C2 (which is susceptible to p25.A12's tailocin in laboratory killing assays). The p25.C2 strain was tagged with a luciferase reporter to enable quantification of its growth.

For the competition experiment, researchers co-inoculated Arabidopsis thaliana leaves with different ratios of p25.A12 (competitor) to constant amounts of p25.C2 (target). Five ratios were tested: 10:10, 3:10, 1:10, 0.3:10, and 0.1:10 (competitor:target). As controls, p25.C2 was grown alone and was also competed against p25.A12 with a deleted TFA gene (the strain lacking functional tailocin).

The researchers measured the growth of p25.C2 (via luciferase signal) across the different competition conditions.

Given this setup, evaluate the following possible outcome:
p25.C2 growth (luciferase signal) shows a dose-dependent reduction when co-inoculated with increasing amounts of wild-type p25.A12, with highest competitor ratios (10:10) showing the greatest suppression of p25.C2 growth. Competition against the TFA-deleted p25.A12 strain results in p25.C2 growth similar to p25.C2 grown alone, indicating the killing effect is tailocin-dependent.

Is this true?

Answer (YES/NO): YES